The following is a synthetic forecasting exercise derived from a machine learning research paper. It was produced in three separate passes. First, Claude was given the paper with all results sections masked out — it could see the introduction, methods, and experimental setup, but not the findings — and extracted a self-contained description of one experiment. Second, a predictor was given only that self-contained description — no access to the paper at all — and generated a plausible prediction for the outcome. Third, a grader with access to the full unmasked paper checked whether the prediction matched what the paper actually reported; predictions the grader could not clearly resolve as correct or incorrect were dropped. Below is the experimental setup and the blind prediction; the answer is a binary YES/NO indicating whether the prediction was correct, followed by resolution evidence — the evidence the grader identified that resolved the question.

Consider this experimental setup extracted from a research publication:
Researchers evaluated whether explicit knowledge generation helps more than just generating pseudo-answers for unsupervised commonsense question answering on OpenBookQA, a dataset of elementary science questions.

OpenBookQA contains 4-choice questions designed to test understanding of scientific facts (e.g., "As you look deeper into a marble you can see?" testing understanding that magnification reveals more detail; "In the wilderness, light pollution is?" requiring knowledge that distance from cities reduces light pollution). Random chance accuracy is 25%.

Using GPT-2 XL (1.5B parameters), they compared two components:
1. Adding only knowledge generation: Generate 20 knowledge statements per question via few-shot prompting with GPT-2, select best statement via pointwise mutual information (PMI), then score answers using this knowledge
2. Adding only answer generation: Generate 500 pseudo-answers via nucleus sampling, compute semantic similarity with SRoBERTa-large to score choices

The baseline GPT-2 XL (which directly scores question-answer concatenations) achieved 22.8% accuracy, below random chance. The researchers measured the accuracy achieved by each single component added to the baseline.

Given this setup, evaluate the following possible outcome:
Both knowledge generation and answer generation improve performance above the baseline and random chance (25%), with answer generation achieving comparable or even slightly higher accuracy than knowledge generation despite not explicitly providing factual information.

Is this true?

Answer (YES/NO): YES